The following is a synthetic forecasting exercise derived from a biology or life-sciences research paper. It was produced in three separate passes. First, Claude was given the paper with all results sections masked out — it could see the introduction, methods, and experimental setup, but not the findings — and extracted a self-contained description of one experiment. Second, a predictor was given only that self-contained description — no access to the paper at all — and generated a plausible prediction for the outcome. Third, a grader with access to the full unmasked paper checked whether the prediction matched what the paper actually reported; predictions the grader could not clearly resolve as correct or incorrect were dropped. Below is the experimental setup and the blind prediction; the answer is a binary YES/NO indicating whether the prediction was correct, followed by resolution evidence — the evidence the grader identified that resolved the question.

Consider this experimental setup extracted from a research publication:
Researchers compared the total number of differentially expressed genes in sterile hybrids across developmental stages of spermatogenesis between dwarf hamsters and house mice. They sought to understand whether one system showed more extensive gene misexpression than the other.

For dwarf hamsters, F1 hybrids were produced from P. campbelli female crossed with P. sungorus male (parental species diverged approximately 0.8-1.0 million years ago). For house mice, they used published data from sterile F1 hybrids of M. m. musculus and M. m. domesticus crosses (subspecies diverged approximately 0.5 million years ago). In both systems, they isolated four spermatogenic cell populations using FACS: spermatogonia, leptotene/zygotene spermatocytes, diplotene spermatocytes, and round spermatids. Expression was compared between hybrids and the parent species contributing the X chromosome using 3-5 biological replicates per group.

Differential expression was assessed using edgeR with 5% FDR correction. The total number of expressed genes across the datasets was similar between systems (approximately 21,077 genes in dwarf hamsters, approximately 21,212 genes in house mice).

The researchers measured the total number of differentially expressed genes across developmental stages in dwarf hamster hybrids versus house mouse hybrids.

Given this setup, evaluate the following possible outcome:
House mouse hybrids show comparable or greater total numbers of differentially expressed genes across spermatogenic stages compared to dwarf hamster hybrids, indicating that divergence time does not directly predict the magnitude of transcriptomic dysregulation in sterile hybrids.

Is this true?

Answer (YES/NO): NO